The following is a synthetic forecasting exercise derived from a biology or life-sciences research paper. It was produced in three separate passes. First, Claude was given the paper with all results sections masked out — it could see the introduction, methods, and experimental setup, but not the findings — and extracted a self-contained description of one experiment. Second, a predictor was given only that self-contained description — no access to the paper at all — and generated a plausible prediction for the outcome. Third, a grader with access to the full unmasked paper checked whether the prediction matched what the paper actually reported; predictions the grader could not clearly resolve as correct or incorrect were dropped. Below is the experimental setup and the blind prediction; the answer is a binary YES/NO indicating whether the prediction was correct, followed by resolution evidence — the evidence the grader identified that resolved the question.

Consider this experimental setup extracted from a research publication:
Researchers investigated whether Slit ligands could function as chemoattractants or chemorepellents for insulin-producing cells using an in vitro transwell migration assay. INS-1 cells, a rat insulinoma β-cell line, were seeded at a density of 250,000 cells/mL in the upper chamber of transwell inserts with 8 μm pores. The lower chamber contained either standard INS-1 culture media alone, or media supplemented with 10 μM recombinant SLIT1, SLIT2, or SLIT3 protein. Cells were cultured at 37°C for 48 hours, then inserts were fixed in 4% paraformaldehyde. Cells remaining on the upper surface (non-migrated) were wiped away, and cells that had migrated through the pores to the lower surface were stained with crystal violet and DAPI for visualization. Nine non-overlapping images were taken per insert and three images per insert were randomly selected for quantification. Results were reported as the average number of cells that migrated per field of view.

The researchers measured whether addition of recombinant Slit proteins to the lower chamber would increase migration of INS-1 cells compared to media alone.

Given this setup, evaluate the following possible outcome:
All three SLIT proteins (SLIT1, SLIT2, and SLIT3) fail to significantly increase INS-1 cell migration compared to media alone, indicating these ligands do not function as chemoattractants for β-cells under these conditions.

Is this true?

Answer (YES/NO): YES